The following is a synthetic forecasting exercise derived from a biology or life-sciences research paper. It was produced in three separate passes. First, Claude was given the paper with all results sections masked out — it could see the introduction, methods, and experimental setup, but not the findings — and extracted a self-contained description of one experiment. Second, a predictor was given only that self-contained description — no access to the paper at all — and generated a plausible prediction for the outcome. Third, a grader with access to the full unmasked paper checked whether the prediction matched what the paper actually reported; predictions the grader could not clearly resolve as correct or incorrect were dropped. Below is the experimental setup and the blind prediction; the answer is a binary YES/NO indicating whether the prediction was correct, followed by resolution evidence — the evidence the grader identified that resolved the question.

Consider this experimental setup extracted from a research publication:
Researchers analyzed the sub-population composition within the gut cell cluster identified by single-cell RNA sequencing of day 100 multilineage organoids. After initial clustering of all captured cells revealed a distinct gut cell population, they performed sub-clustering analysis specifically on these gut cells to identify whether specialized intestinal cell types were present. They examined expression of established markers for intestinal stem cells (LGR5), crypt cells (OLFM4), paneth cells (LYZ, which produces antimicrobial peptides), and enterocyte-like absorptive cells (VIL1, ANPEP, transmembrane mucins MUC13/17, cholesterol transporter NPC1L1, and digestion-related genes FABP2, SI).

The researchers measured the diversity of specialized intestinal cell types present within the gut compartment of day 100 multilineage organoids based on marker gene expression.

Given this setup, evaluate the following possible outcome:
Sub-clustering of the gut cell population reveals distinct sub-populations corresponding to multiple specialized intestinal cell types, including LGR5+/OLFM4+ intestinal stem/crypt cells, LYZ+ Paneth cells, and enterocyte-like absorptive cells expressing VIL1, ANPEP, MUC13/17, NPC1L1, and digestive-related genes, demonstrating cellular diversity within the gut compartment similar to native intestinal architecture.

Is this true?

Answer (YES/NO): YES